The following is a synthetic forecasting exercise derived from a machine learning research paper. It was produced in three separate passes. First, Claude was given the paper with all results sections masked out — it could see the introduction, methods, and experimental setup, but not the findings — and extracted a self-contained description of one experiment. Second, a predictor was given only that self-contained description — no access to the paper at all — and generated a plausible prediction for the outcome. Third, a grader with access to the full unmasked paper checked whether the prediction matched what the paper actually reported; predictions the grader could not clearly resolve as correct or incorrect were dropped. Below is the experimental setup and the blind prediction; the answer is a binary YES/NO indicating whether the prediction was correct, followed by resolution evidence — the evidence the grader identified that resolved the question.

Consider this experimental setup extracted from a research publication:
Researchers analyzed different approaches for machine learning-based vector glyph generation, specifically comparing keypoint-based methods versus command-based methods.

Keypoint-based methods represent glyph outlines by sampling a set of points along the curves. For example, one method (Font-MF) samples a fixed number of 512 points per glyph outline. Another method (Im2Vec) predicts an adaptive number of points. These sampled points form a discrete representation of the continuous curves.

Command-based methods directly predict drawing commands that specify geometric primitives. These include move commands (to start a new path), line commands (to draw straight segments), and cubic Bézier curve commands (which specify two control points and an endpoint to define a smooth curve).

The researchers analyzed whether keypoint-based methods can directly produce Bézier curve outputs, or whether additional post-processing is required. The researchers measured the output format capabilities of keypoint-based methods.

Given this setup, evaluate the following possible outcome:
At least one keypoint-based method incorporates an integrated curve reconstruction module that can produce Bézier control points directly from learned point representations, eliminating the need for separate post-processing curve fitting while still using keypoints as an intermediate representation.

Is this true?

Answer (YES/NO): NO